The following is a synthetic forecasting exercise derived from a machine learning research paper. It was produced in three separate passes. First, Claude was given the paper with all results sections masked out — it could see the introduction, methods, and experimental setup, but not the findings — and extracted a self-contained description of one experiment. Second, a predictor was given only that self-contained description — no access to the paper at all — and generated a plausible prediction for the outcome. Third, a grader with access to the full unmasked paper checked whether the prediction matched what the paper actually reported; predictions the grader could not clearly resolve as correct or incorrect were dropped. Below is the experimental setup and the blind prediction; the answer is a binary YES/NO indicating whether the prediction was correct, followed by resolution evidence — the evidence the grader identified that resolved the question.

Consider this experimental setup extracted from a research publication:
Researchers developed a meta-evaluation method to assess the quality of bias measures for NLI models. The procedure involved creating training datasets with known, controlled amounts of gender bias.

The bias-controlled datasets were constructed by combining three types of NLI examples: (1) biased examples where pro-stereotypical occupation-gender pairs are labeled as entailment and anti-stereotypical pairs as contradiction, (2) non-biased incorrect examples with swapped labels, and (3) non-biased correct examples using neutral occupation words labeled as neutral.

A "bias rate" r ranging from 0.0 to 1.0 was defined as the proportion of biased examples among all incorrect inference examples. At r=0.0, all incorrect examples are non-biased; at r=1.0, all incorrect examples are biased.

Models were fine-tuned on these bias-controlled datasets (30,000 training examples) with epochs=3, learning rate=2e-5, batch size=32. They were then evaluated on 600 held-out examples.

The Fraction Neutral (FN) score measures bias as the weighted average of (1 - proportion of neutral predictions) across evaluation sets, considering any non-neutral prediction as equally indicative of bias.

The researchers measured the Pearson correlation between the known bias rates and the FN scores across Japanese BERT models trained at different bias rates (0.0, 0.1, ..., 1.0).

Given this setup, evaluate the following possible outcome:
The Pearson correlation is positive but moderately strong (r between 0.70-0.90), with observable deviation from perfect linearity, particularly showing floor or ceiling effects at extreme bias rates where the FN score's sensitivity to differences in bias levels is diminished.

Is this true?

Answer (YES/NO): NO